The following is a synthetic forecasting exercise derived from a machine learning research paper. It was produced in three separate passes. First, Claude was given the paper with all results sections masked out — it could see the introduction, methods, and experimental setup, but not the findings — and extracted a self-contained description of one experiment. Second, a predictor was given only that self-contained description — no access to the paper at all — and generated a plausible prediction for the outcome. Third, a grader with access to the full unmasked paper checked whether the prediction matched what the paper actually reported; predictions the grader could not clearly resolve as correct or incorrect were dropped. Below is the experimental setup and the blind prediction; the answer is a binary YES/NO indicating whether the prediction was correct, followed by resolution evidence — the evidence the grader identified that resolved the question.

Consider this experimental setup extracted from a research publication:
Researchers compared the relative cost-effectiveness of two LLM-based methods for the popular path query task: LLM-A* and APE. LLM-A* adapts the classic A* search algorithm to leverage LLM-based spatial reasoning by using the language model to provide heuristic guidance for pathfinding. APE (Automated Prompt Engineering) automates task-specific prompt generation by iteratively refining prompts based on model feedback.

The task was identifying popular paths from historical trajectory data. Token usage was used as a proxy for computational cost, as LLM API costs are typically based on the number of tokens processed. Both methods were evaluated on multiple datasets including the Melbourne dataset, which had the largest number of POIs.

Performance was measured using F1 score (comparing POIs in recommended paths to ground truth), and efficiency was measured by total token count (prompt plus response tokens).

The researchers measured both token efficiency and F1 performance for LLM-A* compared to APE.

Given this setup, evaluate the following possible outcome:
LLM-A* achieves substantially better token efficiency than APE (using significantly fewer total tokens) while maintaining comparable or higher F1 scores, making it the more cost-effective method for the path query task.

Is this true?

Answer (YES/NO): NO